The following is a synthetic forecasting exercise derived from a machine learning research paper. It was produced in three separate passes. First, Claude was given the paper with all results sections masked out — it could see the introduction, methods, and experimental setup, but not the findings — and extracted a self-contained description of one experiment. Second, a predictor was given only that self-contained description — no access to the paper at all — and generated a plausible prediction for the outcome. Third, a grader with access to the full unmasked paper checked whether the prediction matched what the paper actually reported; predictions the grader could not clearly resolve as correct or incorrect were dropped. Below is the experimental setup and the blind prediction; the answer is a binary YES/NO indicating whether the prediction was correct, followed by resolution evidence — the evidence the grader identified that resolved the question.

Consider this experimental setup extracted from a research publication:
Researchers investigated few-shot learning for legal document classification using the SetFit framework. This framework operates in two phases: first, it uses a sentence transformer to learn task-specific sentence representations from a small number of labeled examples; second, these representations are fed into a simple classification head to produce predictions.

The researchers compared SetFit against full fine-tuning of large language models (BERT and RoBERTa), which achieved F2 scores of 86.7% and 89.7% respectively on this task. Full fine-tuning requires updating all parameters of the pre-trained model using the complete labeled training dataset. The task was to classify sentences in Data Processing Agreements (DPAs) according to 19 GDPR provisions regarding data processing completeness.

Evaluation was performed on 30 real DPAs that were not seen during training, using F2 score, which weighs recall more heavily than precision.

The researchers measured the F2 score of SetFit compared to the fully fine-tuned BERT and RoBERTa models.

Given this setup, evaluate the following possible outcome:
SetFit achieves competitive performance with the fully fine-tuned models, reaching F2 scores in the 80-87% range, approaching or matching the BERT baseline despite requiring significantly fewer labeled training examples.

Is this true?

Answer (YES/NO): NO